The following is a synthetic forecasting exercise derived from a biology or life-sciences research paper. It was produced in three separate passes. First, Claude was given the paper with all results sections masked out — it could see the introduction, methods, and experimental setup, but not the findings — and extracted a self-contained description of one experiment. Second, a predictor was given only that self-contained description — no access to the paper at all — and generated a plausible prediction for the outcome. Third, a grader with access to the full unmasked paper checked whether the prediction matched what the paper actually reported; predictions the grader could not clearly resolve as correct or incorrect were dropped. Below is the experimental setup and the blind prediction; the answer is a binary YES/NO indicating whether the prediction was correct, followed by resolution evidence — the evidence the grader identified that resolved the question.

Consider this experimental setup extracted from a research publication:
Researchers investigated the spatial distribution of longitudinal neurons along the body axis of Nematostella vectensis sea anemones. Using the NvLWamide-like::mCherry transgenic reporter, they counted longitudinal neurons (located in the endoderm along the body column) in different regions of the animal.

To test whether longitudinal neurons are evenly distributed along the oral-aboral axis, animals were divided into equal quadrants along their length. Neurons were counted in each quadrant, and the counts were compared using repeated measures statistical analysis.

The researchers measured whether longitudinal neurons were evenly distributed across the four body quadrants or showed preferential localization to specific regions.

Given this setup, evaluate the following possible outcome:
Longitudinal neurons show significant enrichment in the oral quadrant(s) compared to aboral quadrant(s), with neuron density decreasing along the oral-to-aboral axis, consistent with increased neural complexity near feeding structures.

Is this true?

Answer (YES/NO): NO